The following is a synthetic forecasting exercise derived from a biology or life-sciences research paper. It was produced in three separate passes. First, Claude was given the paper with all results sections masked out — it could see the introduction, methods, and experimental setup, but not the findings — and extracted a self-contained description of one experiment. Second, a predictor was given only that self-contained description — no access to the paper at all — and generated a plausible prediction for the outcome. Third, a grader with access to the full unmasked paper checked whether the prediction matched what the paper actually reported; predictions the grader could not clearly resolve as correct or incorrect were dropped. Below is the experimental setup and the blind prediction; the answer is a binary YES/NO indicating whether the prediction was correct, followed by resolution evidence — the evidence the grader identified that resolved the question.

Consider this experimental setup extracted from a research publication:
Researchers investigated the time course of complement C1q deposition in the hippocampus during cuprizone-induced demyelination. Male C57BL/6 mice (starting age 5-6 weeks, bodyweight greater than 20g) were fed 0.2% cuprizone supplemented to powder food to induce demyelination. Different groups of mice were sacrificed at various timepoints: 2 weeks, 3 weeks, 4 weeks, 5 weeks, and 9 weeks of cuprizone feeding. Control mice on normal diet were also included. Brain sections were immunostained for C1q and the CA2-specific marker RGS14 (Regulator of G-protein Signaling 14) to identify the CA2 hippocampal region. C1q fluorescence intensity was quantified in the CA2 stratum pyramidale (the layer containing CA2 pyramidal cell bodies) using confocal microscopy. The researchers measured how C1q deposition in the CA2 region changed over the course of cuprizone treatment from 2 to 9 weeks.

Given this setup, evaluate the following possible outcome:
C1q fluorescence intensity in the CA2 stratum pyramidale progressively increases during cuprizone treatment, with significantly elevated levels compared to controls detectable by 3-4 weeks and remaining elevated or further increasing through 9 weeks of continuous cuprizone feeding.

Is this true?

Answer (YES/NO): NO